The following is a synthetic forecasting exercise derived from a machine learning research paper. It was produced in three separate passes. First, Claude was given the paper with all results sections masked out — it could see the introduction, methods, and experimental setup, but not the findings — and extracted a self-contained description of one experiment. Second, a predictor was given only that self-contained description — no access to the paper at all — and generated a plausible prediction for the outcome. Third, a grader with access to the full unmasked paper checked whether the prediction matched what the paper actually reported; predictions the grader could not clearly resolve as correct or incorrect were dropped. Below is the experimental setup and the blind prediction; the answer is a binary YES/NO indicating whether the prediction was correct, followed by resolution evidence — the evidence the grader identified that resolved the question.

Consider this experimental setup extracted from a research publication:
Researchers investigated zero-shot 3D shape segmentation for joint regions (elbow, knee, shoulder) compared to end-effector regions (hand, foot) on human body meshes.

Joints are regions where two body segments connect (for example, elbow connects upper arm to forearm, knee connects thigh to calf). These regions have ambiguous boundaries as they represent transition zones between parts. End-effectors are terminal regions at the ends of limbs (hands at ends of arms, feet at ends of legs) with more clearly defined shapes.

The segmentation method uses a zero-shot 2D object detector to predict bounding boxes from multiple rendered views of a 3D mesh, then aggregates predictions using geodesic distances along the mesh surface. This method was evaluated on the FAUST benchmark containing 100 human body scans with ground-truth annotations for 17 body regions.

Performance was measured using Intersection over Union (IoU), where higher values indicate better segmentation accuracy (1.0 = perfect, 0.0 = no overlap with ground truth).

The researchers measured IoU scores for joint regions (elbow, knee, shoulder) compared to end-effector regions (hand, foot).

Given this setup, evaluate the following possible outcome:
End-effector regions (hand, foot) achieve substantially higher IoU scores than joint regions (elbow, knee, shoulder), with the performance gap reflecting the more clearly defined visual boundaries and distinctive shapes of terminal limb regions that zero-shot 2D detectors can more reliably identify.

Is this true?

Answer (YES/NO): NO